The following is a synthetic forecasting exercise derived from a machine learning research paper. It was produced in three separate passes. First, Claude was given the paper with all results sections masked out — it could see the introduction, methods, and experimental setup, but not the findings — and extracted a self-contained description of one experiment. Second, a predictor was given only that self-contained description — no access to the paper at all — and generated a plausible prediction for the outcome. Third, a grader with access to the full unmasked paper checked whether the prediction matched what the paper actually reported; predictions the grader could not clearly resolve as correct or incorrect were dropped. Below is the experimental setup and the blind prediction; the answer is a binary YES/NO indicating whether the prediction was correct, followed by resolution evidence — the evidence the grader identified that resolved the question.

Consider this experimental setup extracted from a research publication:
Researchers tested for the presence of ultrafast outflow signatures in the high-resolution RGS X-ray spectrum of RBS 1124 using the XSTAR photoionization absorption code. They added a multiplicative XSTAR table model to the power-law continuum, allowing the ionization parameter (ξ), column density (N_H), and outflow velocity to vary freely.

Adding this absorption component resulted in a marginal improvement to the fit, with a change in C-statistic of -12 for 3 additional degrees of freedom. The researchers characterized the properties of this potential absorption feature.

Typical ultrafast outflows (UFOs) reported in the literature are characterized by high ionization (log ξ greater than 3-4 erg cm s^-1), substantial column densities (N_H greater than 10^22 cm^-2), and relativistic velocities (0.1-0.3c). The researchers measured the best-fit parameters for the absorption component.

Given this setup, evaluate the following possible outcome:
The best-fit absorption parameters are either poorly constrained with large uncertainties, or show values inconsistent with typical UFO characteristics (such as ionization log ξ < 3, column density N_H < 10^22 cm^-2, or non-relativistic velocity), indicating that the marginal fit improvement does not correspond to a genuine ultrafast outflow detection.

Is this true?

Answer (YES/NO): YES